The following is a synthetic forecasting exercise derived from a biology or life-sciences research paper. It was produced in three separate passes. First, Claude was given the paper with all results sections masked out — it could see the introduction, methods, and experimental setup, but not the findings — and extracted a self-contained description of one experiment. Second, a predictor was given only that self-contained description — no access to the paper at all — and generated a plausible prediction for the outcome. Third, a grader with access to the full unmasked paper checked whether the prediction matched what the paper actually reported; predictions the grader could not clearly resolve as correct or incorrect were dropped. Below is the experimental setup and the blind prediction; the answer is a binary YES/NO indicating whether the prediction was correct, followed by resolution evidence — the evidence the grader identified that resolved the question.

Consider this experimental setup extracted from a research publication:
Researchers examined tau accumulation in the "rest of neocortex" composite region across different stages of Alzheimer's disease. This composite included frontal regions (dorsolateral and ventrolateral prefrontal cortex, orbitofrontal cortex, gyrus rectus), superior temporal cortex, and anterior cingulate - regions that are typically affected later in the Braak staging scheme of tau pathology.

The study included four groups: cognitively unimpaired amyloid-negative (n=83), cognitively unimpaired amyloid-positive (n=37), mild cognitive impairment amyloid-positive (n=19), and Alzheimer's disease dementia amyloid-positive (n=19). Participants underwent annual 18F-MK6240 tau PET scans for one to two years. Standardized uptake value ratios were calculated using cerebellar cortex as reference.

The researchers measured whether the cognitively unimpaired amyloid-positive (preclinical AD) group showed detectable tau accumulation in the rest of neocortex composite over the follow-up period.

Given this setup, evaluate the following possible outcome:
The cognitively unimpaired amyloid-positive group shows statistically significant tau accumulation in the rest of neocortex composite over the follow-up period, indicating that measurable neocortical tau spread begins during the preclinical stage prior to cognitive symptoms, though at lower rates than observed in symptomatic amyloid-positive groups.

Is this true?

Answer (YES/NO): NO